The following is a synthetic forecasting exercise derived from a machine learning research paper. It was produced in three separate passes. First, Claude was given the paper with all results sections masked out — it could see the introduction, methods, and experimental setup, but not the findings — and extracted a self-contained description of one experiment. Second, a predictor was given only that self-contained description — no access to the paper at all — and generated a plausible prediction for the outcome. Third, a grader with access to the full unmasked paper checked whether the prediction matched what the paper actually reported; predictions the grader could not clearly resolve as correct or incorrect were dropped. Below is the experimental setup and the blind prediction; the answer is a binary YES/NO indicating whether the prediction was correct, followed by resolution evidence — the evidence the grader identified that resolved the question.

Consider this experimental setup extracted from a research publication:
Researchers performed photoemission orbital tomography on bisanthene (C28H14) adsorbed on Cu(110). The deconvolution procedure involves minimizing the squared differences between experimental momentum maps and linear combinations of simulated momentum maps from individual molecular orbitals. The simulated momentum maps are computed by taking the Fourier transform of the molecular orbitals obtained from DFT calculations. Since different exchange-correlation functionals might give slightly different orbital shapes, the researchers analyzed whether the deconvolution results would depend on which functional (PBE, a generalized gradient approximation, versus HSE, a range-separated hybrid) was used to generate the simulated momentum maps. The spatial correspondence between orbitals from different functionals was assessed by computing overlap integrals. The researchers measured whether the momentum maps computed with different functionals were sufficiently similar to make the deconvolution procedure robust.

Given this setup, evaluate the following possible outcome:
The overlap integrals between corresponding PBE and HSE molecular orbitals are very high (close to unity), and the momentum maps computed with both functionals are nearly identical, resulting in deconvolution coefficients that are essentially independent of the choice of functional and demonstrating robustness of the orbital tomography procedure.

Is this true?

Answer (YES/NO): YES